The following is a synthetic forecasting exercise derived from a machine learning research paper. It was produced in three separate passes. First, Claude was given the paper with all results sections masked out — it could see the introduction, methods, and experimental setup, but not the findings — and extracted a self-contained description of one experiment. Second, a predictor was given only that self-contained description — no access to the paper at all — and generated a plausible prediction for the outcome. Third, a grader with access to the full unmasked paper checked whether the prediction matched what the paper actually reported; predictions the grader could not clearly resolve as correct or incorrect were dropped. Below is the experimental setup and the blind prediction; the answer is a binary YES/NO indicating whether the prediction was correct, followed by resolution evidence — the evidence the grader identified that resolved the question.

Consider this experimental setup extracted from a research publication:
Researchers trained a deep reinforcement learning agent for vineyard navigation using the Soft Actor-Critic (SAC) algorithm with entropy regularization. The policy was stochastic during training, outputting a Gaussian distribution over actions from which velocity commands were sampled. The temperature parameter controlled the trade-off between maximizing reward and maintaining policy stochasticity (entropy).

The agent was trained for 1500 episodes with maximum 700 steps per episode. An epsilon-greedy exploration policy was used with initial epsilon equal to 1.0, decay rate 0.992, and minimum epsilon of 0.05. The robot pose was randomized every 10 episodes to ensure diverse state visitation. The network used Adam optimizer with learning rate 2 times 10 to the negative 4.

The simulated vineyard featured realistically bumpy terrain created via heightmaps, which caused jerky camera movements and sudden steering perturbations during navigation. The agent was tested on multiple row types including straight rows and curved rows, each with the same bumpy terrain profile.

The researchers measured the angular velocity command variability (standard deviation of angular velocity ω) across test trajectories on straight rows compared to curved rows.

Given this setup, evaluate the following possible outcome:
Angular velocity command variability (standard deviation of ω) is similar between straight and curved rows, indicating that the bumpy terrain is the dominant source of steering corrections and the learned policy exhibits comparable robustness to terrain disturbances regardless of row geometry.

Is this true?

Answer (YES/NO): YES